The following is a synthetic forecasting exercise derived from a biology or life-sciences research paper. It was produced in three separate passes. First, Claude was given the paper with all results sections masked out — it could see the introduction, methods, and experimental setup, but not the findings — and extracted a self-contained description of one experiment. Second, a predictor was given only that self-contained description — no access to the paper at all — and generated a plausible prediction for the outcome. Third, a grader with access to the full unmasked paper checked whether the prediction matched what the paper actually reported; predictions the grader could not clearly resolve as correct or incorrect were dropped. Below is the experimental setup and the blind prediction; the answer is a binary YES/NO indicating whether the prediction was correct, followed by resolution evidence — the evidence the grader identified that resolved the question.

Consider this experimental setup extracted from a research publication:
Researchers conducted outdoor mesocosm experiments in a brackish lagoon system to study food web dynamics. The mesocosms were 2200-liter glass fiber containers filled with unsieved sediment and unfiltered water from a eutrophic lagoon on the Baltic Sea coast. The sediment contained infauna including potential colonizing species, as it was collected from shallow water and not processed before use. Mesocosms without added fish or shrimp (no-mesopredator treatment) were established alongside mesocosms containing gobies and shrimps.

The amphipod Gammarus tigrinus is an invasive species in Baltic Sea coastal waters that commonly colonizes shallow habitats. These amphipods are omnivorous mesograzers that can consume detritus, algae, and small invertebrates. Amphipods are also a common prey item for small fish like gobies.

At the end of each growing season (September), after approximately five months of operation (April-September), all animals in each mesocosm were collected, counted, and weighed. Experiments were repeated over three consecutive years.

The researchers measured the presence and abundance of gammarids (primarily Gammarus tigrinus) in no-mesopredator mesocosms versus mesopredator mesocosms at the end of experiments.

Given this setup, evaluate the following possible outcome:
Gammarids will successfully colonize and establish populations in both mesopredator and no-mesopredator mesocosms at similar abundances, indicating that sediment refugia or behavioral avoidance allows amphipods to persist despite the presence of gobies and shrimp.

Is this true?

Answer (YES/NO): NO